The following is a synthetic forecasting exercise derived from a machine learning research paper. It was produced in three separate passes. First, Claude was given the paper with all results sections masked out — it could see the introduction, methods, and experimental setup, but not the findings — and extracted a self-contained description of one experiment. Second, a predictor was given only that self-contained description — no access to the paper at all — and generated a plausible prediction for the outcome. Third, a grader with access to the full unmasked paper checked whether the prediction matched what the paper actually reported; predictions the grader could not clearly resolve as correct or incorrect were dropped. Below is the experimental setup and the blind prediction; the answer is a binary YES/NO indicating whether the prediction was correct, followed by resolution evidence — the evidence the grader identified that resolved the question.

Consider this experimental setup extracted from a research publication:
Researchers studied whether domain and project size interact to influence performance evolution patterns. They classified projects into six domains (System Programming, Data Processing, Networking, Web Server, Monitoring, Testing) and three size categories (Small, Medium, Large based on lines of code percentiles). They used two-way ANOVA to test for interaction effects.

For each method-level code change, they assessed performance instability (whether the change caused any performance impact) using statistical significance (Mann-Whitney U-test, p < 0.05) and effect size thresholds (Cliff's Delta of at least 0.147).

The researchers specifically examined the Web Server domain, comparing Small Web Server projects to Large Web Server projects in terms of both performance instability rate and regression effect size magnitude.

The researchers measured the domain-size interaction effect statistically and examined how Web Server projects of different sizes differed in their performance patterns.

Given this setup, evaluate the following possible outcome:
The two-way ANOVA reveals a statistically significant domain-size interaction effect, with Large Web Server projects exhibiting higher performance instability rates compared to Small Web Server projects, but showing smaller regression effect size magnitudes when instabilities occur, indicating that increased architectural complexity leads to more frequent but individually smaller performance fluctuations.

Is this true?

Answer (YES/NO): NO